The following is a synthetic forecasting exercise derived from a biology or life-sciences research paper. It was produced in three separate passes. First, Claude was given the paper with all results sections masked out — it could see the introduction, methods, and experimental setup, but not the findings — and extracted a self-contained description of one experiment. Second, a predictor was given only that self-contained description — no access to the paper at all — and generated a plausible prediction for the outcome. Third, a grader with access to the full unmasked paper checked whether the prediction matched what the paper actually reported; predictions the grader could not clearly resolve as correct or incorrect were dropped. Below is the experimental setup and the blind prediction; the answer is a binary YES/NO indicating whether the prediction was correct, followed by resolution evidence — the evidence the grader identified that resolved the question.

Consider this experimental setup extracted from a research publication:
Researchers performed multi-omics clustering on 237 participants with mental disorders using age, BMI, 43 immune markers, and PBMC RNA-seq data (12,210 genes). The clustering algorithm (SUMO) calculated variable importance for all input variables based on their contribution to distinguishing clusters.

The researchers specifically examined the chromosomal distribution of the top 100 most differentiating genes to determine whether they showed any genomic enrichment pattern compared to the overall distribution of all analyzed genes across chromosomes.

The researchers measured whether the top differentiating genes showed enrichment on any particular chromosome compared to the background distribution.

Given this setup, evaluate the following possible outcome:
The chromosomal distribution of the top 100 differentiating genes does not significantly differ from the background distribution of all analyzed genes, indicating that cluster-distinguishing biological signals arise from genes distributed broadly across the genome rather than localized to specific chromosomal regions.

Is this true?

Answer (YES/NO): NO